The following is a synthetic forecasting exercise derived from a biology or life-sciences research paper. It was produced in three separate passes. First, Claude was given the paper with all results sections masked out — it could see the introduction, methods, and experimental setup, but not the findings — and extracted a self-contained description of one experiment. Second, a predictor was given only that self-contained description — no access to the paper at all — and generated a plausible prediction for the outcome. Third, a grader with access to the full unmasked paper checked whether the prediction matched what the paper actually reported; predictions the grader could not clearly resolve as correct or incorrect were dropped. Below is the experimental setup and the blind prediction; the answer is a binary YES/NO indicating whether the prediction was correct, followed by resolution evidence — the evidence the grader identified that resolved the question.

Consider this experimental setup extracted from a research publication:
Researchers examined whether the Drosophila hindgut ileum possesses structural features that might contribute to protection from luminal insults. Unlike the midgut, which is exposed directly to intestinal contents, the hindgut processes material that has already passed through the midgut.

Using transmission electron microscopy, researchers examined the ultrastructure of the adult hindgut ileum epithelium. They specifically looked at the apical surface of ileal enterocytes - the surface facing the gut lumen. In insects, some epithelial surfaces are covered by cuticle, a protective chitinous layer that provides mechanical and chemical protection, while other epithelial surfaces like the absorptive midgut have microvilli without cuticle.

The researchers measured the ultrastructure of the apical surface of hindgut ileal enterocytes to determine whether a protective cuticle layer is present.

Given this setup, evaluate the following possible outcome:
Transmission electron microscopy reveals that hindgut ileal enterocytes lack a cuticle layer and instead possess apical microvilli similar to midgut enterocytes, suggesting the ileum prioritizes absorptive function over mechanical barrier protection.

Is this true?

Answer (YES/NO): NO